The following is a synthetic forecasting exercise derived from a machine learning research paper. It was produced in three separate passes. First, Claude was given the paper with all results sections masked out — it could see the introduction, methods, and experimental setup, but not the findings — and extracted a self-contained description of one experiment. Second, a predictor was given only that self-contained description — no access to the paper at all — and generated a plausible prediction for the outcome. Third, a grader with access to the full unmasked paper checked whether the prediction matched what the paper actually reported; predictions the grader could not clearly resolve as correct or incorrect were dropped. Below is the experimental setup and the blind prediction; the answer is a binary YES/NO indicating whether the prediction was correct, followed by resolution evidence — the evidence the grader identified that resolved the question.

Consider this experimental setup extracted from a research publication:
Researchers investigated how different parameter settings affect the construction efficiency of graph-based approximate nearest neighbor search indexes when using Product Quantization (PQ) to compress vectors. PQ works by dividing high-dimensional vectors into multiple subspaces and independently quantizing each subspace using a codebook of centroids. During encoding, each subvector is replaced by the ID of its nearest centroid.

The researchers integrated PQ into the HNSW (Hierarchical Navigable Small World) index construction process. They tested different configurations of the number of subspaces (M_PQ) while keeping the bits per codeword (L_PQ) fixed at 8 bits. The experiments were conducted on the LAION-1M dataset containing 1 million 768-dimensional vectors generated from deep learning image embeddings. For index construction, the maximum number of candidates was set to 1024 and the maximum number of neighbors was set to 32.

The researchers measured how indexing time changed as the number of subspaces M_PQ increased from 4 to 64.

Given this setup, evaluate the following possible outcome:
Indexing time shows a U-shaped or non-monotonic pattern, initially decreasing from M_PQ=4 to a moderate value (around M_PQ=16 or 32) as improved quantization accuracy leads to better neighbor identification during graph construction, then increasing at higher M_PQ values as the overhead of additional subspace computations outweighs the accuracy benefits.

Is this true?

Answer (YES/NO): YES